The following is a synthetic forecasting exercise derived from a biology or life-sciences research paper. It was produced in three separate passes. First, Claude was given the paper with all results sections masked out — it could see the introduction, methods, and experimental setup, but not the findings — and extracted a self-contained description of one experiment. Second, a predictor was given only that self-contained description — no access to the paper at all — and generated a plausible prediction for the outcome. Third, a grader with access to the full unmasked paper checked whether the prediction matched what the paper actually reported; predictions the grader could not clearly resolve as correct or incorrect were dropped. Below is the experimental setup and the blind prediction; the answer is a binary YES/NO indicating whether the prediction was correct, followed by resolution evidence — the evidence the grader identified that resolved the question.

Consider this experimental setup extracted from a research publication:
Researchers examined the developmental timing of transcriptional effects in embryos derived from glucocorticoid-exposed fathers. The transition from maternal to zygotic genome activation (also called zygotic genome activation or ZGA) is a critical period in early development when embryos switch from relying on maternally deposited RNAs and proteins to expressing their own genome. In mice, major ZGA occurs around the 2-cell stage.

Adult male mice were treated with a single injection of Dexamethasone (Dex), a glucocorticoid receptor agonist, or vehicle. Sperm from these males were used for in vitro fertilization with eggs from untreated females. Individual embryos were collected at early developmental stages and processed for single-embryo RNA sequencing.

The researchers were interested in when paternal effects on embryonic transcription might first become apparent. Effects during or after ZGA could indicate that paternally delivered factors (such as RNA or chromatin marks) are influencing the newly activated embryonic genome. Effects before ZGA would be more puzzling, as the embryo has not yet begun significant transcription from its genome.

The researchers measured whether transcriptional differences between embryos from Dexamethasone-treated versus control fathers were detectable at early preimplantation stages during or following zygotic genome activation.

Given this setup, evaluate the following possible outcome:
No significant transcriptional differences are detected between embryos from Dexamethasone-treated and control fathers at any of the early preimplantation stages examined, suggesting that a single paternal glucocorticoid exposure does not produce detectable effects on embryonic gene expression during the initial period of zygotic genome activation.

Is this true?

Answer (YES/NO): NO